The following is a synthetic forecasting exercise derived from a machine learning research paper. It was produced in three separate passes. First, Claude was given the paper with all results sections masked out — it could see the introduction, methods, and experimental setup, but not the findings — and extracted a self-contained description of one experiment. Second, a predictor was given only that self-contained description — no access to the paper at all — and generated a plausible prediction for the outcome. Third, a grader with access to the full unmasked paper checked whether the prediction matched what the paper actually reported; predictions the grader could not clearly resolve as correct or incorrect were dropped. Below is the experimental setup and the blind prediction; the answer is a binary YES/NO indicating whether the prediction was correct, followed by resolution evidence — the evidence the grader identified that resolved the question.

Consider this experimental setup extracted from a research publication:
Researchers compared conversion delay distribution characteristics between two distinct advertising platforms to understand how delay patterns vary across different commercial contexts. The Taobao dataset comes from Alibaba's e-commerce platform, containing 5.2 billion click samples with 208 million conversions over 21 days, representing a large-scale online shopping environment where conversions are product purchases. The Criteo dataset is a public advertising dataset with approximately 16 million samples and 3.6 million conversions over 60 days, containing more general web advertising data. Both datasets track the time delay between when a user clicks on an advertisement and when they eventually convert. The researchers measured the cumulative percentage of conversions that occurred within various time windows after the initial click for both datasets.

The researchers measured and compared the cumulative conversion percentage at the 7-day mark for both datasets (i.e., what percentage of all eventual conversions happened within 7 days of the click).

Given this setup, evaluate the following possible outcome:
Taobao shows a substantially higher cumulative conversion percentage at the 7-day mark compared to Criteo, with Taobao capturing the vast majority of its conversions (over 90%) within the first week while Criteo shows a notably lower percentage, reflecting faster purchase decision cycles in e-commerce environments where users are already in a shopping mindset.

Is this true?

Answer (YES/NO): YES